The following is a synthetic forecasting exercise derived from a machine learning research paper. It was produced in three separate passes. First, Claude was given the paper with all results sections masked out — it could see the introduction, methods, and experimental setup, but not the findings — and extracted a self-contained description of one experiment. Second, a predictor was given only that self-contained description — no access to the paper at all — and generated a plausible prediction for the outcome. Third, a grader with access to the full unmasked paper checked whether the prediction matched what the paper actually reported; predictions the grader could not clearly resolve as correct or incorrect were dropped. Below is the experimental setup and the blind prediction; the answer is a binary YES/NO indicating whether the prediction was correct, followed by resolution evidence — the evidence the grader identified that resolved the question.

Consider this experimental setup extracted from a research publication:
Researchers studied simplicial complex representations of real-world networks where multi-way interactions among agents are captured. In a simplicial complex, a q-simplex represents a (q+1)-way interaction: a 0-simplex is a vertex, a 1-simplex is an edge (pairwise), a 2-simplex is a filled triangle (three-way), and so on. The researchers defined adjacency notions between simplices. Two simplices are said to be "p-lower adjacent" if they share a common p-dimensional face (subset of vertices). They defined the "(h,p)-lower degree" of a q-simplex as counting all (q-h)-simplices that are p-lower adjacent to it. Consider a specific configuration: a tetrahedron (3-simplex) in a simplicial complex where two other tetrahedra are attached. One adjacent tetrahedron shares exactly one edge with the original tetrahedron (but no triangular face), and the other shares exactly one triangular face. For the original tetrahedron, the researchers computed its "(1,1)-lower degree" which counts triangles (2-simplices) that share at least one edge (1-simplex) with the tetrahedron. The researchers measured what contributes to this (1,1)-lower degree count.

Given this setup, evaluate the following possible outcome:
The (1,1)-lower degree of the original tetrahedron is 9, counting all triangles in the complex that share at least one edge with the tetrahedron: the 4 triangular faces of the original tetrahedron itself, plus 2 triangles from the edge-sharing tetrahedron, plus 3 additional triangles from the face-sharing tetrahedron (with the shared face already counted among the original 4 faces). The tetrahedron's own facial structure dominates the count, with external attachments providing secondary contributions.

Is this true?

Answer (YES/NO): YES